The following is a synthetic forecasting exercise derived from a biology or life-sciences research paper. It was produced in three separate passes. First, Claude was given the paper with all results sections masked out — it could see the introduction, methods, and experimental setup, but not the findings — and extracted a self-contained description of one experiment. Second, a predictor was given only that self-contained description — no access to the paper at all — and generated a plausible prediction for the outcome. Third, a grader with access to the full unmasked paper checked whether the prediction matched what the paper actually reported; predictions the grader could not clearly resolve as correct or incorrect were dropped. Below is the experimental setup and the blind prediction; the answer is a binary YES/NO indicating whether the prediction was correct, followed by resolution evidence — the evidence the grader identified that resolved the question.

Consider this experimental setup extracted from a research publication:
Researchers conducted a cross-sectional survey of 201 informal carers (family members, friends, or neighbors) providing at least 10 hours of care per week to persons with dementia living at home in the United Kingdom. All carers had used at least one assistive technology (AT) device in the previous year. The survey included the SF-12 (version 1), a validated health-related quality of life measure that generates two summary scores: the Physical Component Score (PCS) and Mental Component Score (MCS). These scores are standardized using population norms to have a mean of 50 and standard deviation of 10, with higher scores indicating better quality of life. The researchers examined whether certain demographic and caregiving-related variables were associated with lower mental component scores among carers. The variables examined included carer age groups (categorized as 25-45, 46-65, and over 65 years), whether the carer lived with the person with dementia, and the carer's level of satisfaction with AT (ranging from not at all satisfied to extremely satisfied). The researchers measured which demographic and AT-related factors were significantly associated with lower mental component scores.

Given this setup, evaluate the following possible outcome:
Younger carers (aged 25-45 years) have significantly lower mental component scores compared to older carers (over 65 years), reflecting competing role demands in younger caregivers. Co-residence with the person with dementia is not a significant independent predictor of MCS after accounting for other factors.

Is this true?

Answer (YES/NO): NO